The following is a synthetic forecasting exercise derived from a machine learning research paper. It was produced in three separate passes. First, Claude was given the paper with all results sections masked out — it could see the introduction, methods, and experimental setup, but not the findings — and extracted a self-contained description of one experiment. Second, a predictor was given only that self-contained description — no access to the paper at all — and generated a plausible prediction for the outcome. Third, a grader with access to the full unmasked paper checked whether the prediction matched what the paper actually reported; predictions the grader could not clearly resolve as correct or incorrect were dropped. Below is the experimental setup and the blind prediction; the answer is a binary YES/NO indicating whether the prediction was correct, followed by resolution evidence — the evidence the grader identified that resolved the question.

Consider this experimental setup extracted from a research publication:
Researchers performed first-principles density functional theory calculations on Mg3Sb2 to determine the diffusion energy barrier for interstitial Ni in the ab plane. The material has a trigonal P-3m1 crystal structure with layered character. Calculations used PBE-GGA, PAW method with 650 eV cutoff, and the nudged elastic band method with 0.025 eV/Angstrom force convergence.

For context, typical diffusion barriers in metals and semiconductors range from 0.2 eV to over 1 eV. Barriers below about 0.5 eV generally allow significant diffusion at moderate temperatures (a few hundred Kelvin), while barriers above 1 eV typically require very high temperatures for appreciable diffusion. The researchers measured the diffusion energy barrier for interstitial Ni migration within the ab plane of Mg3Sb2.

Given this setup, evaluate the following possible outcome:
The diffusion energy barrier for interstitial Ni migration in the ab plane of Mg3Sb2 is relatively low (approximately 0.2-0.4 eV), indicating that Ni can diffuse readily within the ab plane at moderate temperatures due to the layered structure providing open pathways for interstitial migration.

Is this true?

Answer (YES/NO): NO